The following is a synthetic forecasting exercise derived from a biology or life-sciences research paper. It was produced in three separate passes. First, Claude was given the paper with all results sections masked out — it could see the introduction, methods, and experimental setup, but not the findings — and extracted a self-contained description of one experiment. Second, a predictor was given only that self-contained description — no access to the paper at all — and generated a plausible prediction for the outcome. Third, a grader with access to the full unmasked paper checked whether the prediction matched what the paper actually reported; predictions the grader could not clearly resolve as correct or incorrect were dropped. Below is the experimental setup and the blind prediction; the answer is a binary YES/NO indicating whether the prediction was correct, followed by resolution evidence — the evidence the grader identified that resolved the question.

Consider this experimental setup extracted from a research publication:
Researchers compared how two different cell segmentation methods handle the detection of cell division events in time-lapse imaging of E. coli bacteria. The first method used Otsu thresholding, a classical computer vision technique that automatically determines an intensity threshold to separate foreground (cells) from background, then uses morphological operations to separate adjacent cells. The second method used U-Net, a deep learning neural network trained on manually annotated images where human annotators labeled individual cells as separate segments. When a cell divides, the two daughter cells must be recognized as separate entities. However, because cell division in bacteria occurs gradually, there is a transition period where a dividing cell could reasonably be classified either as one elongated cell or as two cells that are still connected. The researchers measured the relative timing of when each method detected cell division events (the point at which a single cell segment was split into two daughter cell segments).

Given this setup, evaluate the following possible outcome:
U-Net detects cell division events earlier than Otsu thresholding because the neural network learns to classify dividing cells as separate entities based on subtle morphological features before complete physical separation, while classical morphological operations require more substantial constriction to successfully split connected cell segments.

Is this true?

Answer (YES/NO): NO